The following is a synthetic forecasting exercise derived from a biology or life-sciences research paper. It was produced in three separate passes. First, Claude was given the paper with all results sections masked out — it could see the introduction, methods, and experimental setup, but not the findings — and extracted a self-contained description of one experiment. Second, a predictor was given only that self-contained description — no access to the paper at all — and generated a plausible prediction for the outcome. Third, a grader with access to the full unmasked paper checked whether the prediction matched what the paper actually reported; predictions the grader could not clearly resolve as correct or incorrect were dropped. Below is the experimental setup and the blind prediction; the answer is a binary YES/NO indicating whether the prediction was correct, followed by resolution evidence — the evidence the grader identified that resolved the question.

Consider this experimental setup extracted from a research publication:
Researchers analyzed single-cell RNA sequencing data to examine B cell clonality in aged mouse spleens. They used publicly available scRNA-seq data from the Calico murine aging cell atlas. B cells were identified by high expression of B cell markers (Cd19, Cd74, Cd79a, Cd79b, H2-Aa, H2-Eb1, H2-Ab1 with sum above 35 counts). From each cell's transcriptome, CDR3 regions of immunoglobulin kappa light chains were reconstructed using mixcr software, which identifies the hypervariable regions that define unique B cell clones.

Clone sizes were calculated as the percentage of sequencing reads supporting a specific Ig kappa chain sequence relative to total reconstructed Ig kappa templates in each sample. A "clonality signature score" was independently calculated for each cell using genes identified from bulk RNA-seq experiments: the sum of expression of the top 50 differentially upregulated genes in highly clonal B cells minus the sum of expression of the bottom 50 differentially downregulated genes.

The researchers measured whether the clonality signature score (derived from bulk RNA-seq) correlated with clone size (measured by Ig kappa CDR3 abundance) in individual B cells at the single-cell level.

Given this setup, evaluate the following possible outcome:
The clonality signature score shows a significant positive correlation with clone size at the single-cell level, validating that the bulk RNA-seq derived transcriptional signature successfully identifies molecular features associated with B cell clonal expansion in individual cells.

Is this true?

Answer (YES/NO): YES